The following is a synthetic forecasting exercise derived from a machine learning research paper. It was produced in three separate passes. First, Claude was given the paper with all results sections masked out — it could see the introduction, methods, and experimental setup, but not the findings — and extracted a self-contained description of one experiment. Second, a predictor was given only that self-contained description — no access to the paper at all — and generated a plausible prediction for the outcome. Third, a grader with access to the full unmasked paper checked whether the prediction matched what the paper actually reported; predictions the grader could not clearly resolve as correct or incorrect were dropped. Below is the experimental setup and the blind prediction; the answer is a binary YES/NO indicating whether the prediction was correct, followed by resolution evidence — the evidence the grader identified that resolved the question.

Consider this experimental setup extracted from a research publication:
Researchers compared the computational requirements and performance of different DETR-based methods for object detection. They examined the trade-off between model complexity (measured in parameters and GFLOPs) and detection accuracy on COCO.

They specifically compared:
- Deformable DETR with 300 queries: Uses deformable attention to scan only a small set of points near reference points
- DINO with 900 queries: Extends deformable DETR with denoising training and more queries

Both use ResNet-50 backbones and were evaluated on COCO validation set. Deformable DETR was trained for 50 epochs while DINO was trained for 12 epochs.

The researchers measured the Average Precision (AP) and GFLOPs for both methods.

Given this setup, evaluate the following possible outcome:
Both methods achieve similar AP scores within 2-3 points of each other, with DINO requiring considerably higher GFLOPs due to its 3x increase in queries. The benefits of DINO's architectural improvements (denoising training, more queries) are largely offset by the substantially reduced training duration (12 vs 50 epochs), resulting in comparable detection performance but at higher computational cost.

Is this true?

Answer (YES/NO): NO